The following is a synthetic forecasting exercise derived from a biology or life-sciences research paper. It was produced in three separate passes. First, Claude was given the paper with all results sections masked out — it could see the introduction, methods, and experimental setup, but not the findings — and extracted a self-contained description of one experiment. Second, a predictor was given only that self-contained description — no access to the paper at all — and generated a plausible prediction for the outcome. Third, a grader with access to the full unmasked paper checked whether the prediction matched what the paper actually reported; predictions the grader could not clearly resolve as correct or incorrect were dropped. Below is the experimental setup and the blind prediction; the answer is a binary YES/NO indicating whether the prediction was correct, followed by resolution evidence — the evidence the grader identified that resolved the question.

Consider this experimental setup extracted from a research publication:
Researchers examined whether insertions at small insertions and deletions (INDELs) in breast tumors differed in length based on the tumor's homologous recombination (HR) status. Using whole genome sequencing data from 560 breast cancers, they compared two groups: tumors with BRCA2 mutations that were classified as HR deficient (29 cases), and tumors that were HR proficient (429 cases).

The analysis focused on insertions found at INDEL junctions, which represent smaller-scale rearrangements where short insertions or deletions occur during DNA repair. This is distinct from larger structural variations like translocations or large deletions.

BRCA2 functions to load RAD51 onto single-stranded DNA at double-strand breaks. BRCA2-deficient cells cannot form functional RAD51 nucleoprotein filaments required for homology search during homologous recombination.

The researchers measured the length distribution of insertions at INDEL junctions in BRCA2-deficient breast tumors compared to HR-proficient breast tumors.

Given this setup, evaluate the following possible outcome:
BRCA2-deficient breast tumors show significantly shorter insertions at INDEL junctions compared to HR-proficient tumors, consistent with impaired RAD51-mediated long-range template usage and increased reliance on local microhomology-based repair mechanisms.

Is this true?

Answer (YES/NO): NO